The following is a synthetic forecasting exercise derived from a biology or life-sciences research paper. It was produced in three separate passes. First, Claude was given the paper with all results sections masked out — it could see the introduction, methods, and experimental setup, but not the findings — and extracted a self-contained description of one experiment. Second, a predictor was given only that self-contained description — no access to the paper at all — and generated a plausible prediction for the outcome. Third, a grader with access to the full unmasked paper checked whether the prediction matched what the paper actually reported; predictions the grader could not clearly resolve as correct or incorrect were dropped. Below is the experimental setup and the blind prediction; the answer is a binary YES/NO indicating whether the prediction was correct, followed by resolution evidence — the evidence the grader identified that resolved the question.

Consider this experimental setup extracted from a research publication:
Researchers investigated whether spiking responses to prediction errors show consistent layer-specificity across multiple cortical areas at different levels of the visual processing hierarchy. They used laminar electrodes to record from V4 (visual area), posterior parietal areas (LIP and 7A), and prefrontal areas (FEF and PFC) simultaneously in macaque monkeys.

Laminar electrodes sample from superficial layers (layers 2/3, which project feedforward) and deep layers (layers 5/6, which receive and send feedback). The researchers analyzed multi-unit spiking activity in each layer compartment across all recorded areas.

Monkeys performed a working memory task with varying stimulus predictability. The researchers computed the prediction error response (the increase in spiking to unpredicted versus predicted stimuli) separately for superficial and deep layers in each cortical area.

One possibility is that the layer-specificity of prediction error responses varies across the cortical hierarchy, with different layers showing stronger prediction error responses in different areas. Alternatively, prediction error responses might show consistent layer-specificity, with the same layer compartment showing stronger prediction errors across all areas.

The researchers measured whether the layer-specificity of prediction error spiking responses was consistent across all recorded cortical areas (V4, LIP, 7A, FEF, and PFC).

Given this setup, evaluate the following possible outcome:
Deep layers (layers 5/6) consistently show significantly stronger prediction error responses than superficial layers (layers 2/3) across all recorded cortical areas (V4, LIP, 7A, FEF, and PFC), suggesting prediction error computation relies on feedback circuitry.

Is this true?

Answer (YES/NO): NO